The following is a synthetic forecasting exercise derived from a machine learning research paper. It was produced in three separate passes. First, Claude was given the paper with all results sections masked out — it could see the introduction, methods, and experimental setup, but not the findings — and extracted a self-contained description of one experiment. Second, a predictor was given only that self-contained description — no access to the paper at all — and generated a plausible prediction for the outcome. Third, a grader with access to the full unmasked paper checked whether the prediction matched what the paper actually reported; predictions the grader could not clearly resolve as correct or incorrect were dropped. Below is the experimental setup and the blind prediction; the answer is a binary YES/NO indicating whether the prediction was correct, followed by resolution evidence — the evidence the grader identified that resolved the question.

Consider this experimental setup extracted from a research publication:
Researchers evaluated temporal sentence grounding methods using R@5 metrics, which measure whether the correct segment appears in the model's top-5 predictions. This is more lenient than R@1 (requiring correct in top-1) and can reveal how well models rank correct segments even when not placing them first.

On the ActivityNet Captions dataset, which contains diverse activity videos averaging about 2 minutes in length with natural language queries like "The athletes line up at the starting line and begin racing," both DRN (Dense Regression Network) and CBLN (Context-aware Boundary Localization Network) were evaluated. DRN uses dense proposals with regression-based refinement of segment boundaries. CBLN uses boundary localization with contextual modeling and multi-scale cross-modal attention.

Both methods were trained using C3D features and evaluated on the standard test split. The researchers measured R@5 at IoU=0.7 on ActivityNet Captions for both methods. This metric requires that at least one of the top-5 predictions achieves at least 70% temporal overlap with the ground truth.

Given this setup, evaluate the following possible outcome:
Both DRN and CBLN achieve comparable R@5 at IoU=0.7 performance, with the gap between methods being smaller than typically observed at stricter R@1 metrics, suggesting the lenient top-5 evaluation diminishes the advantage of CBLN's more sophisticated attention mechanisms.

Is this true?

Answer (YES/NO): NO